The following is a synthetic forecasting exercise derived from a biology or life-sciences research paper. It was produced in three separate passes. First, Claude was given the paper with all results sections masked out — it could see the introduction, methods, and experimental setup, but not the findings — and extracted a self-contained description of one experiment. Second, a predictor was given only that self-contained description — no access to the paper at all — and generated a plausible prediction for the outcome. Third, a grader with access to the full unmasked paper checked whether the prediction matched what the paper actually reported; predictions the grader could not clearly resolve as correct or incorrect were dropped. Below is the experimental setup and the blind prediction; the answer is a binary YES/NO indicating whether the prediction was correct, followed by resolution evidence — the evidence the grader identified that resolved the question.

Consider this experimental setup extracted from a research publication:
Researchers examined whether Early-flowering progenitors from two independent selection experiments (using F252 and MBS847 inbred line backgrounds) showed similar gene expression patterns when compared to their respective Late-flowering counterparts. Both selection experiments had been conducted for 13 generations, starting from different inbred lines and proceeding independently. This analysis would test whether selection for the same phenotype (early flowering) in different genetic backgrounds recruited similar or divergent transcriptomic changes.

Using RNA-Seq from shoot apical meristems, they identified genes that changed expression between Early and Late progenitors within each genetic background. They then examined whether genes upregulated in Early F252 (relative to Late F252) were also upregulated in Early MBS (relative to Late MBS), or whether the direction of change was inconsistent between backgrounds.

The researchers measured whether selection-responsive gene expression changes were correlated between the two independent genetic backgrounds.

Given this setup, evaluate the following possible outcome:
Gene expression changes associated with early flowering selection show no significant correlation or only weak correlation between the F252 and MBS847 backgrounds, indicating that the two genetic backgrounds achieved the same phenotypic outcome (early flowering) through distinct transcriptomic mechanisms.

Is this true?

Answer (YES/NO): NO